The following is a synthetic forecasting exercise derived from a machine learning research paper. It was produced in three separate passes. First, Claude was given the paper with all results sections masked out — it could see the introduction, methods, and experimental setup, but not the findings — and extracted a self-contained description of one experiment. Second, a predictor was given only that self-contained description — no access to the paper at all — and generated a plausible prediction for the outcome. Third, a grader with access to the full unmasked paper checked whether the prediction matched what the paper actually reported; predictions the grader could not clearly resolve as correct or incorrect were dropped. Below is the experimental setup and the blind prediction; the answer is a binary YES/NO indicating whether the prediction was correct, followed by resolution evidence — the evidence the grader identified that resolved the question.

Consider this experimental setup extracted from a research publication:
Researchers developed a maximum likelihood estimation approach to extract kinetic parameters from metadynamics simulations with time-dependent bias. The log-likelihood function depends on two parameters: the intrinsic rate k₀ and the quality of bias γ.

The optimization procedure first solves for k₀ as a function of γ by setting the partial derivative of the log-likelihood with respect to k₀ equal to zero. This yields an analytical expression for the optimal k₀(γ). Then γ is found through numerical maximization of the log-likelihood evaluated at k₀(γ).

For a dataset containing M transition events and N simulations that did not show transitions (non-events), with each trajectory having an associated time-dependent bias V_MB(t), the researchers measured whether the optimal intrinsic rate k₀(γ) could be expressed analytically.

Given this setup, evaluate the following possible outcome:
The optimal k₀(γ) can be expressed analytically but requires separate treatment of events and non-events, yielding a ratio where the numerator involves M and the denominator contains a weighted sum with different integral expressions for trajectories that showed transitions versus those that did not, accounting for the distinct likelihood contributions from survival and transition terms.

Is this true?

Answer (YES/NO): NO